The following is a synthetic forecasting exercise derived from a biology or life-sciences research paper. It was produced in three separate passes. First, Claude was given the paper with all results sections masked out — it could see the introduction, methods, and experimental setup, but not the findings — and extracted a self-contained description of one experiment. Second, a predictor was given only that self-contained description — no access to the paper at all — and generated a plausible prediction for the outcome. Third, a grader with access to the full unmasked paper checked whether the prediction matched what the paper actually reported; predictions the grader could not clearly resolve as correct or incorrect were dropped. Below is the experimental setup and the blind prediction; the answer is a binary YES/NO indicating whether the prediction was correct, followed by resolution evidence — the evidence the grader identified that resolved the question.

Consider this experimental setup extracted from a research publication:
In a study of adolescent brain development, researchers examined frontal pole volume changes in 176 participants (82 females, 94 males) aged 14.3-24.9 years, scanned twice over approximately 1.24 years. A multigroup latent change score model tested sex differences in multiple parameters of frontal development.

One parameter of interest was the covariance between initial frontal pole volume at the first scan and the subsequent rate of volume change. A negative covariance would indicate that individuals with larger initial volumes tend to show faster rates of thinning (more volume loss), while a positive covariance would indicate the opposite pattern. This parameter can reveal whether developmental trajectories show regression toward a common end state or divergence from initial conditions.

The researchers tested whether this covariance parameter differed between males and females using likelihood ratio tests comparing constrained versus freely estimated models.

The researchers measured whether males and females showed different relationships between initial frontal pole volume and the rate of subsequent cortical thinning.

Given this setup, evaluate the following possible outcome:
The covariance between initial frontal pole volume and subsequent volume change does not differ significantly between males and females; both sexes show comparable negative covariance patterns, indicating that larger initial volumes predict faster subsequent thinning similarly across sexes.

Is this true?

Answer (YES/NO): NO